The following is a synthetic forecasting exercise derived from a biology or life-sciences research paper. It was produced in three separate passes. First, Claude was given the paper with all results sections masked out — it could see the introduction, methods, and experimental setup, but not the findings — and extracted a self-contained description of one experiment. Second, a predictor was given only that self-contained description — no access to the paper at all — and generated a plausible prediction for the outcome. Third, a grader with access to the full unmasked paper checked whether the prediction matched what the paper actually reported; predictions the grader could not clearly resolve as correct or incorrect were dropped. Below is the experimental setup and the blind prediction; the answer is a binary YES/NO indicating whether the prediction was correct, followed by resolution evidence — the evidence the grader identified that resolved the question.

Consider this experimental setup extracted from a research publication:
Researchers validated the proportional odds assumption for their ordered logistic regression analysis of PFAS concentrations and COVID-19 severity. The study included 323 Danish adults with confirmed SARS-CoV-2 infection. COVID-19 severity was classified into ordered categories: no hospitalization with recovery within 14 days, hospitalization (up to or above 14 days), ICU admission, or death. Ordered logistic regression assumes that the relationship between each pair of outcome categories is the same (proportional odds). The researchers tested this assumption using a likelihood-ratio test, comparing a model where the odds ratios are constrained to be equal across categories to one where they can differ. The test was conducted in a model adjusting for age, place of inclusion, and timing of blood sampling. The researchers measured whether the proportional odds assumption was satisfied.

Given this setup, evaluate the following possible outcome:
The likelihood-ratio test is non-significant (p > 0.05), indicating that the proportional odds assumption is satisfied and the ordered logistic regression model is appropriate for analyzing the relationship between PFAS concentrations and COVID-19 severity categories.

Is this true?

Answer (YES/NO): YES